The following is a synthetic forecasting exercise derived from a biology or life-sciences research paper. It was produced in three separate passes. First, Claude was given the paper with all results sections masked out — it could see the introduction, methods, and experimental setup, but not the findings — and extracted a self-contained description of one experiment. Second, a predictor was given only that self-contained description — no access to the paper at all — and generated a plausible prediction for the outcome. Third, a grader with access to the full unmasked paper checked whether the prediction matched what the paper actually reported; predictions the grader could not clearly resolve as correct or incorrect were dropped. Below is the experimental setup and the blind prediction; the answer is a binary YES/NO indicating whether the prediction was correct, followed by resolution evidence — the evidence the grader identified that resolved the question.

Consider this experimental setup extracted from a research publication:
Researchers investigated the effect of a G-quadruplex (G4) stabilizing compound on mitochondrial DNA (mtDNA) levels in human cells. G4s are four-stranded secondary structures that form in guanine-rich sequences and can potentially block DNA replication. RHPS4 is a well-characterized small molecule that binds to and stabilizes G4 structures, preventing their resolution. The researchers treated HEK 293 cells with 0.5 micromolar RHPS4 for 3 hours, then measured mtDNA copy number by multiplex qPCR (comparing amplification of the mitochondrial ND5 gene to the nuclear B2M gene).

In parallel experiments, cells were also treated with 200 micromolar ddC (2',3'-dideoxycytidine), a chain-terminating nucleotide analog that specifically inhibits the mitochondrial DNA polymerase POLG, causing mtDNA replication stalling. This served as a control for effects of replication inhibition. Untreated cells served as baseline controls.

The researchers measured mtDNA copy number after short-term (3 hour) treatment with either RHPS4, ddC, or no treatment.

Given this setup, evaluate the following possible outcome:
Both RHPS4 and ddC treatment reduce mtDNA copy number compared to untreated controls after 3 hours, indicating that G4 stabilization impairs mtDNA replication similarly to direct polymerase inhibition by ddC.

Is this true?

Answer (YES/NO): NO